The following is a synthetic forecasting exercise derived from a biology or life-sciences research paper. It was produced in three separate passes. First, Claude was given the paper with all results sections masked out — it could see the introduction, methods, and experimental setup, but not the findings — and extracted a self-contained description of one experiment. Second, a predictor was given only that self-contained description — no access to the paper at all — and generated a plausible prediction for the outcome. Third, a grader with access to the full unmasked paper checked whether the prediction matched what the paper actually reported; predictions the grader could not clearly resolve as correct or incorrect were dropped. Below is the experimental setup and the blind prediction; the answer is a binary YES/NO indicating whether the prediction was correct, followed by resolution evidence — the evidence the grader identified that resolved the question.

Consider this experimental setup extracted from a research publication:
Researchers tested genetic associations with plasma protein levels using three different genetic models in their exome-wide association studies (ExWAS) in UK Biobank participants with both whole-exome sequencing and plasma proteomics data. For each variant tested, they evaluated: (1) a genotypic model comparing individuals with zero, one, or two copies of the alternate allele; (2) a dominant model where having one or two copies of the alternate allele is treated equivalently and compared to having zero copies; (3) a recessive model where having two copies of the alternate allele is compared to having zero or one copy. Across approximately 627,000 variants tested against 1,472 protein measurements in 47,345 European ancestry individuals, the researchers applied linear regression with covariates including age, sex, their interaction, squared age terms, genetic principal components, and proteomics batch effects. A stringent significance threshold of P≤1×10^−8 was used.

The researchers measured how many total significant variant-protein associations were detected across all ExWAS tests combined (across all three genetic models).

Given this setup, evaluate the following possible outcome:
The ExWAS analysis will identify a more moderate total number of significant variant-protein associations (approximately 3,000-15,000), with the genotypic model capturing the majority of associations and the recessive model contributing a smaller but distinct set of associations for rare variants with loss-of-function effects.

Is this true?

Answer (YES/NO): NO